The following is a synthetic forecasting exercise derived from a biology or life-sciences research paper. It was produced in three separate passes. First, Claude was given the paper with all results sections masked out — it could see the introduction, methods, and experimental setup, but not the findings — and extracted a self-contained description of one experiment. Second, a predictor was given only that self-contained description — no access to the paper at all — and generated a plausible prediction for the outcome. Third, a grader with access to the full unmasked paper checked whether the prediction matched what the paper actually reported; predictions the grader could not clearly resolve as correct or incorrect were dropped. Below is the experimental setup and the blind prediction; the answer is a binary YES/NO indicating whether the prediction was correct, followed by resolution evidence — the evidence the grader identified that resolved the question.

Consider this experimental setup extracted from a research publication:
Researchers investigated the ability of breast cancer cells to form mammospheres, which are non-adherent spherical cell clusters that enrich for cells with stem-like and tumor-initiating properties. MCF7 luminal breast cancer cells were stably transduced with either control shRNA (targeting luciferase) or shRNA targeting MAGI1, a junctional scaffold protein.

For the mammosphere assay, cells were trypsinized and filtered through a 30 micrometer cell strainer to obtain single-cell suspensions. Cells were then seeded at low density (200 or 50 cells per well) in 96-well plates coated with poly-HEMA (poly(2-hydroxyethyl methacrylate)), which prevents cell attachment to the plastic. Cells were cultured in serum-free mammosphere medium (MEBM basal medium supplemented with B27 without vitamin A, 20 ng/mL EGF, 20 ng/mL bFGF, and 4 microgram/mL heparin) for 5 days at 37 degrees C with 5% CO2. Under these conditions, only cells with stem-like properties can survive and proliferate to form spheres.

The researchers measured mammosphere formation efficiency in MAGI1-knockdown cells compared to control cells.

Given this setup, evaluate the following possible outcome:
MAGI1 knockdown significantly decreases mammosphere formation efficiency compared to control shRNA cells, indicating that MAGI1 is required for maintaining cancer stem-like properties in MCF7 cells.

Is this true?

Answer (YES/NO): NO